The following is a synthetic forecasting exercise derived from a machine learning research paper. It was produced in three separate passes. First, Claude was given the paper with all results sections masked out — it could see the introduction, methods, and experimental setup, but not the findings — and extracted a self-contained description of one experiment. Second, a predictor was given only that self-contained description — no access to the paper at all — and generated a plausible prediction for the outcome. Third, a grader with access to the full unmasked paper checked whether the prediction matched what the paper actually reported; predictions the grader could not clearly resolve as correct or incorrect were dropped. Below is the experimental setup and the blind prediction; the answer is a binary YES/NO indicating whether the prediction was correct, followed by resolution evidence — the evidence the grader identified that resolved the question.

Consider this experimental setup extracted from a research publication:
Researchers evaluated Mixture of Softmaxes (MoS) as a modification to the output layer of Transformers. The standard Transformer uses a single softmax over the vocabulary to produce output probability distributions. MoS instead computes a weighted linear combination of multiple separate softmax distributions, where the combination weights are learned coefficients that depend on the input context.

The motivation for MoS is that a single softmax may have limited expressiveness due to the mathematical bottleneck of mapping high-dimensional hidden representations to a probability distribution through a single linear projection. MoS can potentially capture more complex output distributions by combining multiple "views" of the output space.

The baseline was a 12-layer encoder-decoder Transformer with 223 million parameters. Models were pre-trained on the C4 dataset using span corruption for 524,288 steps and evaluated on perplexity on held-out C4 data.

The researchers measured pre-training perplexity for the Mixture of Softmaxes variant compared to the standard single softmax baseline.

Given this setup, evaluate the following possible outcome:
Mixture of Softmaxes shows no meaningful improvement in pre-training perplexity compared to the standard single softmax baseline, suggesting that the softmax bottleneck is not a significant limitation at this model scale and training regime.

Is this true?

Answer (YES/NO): NO